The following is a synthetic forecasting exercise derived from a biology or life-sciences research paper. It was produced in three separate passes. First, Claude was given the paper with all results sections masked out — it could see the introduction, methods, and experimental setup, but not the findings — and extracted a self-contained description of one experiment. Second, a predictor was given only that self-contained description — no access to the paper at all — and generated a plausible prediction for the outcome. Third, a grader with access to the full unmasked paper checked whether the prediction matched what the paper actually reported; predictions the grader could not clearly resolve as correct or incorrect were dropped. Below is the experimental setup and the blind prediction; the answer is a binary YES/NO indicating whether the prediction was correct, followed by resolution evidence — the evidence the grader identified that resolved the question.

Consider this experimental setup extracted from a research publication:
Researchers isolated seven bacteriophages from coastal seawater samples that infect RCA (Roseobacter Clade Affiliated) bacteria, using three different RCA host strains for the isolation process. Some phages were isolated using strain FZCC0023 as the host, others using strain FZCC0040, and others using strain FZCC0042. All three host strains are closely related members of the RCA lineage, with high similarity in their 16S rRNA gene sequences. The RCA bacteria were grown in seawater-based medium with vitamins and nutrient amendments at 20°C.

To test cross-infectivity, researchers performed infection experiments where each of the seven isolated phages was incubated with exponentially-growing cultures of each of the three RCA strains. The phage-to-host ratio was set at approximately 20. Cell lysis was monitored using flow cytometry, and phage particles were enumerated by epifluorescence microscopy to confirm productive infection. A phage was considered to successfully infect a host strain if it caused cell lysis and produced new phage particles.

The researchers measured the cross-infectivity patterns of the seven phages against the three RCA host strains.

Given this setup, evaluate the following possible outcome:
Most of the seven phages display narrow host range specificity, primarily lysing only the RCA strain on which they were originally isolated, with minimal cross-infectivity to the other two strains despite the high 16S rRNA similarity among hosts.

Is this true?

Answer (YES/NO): YES